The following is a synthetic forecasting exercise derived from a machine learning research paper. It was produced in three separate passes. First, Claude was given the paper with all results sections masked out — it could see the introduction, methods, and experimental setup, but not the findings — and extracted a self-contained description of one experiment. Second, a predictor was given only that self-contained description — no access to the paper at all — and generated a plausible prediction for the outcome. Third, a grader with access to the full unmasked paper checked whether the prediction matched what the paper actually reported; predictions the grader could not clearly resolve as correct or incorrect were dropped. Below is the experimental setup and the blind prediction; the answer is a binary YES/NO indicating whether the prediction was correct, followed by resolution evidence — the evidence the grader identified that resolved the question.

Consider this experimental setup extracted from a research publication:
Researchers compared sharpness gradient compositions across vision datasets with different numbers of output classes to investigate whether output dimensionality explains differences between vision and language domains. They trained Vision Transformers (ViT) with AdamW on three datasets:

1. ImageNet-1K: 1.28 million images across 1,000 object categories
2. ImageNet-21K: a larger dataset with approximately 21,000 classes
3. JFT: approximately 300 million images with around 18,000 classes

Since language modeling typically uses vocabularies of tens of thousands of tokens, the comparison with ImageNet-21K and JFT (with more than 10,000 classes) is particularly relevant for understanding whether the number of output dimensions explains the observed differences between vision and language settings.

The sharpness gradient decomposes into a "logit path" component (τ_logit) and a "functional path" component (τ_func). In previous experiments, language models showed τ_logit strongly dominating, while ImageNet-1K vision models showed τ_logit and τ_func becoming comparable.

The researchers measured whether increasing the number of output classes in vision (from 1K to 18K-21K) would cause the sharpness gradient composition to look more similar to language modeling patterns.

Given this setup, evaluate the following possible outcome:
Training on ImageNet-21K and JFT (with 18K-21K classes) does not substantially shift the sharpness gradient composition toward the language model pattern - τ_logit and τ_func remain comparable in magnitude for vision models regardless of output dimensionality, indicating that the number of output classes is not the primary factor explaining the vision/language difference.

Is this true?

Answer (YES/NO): YES